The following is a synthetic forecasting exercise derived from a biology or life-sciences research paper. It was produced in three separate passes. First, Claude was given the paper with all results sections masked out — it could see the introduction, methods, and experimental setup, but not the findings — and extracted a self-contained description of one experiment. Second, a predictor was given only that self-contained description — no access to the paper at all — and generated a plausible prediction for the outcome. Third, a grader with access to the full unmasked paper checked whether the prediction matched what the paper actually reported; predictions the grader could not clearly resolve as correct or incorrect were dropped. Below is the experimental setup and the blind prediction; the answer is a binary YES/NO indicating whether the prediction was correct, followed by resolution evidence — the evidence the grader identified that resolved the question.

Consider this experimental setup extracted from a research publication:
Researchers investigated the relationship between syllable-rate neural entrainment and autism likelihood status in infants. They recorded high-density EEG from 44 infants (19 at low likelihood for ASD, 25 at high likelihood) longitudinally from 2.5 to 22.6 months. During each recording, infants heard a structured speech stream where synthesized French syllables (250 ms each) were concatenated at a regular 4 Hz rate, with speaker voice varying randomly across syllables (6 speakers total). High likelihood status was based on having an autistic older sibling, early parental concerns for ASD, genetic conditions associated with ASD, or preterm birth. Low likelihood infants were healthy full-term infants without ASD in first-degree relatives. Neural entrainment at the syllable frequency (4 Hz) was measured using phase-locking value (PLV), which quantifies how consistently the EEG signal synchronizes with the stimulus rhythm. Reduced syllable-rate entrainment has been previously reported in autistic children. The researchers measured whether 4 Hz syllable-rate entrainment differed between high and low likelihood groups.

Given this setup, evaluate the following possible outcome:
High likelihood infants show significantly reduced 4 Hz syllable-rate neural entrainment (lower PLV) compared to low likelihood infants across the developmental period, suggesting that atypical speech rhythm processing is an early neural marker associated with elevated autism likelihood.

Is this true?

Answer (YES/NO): YES